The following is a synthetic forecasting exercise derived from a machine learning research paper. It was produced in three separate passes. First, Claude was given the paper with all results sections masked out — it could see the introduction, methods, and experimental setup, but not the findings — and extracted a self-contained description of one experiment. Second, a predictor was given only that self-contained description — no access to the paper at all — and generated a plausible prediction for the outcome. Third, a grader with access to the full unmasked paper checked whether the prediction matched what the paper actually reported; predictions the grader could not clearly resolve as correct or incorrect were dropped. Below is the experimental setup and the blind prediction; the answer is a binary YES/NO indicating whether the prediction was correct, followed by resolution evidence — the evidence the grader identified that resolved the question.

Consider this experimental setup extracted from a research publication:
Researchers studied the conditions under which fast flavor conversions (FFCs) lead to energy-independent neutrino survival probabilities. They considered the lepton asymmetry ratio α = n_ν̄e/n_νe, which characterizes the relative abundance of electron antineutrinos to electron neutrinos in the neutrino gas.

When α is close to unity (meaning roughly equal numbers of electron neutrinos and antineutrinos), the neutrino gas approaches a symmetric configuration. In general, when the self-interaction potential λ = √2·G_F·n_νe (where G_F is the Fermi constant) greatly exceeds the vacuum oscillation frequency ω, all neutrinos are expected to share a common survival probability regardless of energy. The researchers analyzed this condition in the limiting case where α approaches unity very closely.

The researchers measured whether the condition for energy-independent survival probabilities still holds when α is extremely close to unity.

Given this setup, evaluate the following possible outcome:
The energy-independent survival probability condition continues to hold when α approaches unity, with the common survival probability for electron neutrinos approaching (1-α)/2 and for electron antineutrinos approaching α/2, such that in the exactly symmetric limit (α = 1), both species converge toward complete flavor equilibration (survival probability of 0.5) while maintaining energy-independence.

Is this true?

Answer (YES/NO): NO